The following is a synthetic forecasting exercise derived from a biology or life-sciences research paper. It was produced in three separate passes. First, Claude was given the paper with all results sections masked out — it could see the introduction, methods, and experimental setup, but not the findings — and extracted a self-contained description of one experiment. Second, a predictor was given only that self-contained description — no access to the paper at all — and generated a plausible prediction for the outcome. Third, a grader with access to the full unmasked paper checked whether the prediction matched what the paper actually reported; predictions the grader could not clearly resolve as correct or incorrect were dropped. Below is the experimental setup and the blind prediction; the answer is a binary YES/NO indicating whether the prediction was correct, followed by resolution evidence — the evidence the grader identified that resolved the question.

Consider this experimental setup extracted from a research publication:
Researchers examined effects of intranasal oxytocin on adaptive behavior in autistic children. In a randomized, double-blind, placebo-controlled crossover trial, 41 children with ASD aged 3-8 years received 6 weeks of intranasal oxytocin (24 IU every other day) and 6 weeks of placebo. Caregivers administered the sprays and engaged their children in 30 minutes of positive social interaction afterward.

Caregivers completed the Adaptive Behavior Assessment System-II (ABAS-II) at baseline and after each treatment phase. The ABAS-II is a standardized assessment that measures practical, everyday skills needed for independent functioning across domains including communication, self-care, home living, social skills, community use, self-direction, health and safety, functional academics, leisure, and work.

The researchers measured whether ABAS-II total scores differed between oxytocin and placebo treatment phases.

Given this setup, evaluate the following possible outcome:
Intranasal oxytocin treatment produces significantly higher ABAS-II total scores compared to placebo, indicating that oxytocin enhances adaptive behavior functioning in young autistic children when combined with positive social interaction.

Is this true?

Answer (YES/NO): YES